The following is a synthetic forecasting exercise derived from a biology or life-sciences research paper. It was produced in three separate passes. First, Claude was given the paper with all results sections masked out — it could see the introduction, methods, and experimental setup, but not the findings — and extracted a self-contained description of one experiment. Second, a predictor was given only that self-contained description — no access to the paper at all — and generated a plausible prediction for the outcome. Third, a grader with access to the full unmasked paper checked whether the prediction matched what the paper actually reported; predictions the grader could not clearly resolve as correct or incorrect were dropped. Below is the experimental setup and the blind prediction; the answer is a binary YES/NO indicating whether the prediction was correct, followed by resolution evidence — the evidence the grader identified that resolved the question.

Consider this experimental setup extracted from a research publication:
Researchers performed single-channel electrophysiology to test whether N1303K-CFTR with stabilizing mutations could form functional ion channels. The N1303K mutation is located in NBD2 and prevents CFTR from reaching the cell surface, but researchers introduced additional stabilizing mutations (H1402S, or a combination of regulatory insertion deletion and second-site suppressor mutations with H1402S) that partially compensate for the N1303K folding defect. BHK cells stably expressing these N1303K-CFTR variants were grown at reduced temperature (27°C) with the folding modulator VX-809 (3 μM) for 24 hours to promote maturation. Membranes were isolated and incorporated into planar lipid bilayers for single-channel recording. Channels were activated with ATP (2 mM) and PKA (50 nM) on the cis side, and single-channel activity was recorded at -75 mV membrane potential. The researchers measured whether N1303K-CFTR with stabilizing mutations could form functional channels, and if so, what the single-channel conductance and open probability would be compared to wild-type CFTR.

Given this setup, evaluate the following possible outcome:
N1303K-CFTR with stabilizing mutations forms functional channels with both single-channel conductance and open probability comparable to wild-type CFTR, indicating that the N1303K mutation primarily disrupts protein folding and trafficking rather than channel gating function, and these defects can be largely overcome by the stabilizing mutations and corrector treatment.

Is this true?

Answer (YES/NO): NO